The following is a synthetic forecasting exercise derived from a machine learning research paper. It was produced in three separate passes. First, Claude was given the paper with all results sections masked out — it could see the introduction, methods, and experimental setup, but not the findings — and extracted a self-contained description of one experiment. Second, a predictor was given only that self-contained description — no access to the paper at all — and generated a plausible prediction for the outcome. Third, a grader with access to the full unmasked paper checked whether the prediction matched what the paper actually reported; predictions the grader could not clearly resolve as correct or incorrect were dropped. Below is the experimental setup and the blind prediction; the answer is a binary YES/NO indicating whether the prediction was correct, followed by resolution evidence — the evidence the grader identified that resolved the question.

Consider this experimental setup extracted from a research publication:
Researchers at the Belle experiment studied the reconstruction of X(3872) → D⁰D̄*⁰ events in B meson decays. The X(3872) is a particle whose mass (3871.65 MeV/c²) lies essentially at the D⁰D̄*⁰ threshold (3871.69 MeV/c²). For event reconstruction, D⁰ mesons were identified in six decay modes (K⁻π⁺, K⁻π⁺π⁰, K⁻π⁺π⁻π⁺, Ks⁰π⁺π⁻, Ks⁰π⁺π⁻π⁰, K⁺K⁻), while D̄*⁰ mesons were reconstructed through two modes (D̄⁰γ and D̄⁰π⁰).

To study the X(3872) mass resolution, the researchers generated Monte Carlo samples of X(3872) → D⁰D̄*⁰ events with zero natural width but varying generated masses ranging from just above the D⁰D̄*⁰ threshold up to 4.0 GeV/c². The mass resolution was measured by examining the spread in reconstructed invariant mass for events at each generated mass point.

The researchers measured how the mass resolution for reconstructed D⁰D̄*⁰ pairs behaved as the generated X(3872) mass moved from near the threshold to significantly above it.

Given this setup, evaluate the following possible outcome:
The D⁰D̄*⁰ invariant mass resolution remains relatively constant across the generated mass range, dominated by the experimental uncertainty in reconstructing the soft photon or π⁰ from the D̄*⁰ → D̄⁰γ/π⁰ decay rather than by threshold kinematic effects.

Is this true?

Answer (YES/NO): NO